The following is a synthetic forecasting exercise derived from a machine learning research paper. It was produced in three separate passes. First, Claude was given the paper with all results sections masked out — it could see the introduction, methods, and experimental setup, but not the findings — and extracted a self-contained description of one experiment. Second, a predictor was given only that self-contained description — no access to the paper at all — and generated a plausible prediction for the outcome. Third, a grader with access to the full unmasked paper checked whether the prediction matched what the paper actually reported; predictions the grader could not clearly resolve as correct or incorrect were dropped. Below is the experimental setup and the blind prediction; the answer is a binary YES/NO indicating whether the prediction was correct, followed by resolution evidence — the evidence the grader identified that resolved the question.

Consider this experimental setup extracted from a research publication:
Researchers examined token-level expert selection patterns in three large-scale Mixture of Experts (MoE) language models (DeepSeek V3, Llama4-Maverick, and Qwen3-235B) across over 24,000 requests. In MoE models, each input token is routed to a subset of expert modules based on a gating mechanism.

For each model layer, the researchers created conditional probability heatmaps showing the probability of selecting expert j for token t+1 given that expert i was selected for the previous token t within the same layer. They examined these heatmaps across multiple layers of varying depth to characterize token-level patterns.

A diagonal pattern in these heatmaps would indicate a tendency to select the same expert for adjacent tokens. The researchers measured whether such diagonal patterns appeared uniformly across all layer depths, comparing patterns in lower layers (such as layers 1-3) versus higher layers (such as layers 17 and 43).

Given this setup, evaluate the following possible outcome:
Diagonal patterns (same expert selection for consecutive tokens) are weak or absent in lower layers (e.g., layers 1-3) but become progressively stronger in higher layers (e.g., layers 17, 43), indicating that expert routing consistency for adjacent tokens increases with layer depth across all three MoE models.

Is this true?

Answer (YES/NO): YES